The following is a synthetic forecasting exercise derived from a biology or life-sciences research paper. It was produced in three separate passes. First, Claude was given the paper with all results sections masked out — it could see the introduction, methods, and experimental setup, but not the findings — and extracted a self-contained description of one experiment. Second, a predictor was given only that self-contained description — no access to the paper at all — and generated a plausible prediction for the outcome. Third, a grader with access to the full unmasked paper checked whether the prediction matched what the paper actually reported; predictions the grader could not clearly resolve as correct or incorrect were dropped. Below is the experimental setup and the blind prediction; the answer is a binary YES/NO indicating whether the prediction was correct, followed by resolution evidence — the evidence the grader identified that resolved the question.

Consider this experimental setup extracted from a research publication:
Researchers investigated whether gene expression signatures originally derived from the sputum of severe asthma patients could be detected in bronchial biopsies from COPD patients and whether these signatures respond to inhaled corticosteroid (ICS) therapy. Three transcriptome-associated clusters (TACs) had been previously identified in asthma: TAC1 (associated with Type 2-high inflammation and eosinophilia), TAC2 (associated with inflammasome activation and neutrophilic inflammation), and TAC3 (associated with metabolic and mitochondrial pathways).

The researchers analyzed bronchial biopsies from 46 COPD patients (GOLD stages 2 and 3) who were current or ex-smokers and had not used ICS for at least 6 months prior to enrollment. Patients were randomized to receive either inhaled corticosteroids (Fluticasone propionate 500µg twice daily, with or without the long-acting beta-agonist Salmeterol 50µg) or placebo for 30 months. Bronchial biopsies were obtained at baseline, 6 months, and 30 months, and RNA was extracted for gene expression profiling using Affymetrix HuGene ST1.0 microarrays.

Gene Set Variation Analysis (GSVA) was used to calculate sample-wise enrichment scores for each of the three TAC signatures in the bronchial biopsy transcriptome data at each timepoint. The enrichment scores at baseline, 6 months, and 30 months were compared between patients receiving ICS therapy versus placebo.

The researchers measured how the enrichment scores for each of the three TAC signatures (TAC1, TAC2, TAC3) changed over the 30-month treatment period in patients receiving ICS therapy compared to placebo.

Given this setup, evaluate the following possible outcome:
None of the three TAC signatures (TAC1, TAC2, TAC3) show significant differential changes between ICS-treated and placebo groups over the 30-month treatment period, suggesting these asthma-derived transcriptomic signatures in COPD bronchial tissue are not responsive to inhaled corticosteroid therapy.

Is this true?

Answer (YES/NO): NO